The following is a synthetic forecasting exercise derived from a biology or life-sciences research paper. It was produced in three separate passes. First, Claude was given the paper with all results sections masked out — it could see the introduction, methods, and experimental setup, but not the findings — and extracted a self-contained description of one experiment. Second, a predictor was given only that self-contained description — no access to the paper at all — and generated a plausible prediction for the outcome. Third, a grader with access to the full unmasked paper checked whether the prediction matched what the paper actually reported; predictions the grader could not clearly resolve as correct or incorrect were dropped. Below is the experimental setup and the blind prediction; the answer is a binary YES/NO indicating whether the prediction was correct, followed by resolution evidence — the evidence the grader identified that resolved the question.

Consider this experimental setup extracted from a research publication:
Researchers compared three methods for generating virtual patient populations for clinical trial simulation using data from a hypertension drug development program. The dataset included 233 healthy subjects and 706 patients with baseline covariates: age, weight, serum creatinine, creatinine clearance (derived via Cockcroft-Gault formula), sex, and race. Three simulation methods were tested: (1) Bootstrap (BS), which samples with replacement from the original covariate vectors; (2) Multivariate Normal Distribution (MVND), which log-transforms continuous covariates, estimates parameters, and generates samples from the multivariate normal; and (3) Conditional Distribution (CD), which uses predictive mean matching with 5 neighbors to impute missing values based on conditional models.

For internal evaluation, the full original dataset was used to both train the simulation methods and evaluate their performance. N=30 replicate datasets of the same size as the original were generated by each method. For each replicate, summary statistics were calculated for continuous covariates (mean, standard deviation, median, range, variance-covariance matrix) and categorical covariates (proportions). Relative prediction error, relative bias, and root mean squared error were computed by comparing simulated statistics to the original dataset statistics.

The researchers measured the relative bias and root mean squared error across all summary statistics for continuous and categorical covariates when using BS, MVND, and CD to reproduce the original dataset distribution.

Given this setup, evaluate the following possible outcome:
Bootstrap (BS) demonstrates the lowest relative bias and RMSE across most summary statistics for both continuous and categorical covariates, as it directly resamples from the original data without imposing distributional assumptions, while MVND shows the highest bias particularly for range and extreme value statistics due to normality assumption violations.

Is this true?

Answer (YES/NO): NO